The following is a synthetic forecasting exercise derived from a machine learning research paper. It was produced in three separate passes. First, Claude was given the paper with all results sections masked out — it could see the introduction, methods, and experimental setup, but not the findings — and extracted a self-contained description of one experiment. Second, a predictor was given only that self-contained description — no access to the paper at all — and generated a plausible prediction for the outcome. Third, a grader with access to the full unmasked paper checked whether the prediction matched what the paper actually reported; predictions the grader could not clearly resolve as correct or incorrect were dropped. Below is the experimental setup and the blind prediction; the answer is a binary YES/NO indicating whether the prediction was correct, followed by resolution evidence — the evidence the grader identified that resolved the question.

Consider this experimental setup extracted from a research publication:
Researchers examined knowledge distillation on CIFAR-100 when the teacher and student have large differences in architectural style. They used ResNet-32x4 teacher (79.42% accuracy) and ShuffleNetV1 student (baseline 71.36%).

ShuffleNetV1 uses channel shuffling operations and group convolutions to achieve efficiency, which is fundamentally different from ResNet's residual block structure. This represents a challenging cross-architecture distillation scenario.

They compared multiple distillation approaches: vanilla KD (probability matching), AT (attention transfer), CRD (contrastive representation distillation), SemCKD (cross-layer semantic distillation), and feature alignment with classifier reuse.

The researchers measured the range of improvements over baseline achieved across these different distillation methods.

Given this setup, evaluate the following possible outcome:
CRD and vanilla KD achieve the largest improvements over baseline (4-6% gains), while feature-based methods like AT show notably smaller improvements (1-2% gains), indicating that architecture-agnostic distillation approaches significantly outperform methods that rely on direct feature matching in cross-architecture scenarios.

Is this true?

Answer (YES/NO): NO